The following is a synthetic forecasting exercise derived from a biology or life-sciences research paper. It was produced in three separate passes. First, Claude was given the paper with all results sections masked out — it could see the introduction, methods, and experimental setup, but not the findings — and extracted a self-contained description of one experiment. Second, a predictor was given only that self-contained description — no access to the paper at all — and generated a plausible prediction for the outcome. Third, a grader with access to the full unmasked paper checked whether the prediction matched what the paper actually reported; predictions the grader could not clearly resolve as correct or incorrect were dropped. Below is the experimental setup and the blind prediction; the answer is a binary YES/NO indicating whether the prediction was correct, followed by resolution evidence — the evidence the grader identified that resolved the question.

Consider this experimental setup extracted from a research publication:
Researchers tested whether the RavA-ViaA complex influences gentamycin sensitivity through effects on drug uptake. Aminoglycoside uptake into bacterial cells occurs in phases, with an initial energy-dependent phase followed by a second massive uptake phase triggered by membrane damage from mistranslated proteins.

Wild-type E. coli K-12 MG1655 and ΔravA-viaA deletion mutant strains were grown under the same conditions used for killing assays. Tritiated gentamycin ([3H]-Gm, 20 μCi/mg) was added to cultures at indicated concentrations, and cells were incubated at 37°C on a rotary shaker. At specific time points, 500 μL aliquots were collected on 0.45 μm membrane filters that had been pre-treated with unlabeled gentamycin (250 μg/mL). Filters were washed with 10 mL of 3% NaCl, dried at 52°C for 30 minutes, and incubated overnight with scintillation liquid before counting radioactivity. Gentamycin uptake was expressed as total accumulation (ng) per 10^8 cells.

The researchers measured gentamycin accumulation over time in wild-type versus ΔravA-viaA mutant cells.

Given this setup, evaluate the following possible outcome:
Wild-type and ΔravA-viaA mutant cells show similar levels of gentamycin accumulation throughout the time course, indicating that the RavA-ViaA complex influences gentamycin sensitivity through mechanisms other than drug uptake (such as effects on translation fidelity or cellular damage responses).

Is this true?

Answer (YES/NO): NO